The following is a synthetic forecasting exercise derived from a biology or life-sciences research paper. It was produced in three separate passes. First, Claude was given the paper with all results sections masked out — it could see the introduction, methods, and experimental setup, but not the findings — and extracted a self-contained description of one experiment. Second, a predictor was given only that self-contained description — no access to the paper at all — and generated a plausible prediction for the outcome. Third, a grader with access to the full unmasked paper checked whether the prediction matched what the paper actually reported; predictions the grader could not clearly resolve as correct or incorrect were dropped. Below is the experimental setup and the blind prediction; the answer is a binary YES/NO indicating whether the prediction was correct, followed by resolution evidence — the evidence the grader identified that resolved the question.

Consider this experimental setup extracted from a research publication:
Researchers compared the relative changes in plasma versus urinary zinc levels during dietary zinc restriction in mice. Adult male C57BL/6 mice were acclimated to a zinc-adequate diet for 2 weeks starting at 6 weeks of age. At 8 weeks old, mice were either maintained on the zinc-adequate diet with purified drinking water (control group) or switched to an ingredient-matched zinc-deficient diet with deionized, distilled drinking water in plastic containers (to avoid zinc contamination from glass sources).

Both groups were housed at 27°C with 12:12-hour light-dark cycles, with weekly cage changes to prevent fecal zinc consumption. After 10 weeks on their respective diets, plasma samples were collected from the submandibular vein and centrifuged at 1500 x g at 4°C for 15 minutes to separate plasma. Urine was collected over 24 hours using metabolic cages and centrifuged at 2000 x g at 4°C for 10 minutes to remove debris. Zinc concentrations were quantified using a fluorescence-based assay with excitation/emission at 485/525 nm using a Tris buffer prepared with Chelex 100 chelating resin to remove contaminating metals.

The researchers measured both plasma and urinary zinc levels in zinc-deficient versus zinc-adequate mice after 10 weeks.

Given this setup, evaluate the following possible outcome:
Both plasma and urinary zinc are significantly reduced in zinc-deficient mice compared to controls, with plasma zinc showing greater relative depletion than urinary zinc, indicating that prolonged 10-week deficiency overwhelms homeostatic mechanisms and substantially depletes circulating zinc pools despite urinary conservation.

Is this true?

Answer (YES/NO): YES